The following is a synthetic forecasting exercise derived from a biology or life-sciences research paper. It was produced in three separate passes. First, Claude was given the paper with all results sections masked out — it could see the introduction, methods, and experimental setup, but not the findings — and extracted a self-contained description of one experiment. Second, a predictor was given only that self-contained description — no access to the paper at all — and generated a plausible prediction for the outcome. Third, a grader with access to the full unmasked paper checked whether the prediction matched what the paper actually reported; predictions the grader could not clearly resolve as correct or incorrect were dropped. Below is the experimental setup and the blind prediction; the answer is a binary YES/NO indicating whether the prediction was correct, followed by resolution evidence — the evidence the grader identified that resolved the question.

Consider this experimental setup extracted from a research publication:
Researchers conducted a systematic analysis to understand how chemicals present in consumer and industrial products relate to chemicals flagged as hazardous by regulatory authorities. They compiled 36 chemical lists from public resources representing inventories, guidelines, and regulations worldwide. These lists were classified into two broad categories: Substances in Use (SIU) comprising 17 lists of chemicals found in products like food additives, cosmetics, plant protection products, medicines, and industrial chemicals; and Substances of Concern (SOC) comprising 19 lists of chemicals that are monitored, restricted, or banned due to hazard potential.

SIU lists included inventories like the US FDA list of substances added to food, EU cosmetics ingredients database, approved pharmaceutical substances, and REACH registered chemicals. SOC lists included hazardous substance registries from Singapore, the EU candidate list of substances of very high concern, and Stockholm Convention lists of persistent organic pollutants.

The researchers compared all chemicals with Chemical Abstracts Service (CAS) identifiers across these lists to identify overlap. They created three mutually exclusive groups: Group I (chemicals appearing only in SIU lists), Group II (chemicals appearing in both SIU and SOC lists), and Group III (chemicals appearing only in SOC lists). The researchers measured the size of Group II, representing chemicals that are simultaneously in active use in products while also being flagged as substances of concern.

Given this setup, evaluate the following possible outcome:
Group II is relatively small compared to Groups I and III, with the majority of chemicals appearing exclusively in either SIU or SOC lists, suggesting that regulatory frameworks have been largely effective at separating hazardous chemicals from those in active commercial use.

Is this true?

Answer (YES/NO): NO